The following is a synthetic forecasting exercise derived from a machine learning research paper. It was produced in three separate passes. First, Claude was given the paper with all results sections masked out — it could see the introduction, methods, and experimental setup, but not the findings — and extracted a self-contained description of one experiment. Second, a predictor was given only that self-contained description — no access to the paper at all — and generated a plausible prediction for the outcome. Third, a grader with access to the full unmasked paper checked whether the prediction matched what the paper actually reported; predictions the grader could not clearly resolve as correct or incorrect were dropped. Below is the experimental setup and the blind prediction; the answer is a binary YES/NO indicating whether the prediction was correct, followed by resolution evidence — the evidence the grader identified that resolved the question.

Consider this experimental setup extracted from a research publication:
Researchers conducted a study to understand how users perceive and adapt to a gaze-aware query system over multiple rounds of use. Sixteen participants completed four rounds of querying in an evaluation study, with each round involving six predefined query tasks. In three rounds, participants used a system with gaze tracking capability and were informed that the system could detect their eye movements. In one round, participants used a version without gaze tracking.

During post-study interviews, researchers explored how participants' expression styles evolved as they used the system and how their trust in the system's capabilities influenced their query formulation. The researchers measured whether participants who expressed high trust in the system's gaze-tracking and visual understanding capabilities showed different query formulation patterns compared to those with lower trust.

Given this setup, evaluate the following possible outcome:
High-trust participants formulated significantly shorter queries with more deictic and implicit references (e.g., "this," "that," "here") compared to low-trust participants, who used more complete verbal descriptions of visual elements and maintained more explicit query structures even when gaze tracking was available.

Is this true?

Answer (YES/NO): NO